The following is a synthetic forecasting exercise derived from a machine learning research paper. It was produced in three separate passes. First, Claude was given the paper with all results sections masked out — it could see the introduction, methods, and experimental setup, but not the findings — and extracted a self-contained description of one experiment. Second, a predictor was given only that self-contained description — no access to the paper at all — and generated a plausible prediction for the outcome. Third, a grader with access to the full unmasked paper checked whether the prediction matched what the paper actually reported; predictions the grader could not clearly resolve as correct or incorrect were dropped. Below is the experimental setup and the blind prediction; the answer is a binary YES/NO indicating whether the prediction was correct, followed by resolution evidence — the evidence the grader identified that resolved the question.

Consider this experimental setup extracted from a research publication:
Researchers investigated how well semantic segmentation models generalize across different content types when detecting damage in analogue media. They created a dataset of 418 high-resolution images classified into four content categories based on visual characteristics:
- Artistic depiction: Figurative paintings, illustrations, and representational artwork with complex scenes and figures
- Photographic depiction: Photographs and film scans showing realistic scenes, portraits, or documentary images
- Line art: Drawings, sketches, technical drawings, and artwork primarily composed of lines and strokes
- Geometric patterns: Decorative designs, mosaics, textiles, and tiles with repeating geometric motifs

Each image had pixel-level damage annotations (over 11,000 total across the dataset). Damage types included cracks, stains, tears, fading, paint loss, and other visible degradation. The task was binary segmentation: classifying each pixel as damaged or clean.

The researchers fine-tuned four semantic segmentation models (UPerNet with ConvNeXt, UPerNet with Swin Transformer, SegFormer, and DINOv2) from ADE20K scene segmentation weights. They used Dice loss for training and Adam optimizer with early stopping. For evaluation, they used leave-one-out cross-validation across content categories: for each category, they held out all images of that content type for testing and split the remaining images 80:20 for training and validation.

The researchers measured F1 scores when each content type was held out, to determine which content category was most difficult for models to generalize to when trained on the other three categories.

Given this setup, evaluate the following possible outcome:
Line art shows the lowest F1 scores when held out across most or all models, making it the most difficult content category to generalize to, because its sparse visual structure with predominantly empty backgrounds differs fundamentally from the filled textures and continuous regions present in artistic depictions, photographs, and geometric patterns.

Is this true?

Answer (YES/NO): NO